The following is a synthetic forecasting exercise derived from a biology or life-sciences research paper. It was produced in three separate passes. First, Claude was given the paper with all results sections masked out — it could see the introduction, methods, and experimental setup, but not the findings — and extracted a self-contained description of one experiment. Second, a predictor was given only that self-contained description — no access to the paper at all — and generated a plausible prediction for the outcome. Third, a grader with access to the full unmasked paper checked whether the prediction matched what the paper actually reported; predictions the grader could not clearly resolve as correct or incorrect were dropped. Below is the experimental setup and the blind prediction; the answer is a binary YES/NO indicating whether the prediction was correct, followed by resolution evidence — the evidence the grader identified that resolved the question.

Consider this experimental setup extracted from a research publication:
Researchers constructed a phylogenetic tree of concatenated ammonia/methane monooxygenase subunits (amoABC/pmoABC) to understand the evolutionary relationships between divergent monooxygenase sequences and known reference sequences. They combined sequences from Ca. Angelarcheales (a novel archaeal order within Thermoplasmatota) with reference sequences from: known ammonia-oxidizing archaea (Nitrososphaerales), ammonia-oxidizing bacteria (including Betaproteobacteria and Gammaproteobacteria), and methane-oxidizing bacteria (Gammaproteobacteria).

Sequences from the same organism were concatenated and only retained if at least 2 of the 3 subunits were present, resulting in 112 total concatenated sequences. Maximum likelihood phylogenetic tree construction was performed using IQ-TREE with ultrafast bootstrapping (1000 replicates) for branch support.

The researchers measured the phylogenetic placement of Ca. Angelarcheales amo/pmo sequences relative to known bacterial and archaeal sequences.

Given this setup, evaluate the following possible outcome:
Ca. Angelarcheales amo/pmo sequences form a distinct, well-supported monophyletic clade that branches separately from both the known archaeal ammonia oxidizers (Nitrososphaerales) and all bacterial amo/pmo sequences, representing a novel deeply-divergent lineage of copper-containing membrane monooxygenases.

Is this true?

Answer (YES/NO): YES